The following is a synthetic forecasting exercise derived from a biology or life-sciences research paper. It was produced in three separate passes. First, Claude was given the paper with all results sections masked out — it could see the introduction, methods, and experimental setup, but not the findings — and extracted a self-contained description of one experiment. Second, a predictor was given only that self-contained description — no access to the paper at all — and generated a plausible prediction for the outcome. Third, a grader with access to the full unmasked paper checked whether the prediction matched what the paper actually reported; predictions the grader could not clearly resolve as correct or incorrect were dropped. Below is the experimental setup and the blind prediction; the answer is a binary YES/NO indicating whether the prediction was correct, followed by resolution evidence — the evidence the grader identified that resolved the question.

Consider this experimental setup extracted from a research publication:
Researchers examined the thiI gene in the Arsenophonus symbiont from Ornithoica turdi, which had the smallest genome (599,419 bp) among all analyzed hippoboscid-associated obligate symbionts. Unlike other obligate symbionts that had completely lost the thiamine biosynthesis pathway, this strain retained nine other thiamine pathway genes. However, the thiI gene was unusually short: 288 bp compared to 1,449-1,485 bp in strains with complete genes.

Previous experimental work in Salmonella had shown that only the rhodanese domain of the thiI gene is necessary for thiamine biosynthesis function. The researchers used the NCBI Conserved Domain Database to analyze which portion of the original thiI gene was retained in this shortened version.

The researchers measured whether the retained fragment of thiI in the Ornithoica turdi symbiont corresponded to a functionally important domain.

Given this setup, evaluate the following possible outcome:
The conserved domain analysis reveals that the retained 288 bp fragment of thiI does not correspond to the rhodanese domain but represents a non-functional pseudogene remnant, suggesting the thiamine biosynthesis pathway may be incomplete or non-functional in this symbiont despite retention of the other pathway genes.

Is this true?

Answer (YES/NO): NO